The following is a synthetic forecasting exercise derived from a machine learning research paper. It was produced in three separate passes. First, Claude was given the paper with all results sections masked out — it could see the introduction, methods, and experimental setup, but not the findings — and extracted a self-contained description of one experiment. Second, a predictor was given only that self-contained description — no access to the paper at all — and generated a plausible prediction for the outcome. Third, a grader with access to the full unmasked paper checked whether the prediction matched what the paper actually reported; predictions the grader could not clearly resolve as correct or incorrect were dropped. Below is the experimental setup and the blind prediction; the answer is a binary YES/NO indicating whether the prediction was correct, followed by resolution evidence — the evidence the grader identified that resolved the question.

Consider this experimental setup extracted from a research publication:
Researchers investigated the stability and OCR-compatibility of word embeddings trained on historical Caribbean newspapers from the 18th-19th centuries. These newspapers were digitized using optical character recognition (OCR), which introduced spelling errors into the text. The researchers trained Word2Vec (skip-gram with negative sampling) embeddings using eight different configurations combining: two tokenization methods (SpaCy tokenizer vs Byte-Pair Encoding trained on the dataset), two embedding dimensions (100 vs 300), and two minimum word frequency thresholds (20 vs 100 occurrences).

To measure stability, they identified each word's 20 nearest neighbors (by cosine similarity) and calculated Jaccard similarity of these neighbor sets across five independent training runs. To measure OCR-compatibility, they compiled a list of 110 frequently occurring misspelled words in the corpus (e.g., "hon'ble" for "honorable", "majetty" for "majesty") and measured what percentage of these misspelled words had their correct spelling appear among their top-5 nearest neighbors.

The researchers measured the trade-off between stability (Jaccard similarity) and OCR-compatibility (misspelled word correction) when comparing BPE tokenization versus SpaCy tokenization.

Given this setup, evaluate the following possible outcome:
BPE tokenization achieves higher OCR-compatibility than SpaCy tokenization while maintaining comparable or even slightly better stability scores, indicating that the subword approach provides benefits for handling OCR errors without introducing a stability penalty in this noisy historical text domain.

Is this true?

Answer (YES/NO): NO